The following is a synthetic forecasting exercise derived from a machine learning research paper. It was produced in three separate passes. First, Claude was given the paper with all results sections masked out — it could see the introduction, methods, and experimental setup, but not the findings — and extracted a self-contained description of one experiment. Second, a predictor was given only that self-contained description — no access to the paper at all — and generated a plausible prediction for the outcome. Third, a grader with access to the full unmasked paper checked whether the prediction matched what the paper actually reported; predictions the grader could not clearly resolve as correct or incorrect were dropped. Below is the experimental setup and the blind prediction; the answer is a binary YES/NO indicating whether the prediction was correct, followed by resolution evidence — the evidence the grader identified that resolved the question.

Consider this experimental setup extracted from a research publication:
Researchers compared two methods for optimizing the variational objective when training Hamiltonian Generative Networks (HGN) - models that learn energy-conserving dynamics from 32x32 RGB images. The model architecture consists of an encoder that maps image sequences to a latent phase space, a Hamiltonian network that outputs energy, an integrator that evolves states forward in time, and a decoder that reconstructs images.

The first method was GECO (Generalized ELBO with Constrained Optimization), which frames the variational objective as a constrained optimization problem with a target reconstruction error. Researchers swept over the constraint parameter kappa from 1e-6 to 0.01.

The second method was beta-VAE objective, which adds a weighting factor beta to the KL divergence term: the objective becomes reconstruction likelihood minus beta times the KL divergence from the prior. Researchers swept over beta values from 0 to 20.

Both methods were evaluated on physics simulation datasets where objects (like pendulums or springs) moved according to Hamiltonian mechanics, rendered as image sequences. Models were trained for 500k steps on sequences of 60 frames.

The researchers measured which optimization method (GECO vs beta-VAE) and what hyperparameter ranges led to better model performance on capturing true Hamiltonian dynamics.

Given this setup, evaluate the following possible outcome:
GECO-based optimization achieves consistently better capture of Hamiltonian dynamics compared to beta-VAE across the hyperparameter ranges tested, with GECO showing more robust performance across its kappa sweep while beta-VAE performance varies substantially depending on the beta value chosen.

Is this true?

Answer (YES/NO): NO